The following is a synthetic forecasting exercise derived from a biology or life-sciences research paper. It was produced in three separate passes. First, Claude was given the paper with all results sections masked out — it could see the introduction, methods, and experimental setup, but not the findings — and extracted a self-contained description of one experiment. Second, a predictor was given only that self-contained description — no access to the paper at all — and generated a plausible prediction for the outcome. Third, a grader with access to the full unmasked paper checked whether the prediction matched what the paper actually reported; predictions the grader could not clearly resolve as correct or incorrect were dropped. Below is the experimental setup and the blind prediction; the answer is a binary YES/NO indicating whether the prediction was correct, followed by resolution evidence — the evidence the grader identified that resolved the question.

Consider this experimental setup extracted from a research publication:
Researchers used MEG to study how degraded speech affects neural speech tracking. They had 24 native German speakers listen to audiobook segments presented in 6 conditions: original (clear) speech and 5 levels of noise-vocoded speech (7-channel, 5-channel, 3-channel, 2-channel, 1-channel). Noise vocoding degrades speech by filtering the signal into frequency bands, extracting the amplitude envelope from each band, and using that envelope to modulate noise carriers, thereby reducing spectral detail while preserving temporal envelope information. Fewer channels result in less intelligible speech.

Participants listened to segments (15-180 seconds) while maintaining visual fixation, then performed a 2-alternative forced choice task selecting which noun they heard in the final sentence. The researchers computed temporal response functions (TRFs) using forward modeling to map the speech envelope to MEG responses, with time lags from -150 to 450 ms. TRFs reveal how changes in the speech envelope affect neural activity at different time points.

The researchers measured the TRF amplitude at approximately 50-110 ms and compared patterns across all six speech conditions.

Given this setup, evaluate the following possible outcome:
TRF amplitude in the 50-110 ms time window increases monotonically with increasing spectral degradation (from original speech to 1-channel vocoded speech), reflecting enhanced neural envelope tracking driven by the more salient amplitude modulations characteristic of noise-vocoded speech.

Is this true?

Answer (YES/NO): NO